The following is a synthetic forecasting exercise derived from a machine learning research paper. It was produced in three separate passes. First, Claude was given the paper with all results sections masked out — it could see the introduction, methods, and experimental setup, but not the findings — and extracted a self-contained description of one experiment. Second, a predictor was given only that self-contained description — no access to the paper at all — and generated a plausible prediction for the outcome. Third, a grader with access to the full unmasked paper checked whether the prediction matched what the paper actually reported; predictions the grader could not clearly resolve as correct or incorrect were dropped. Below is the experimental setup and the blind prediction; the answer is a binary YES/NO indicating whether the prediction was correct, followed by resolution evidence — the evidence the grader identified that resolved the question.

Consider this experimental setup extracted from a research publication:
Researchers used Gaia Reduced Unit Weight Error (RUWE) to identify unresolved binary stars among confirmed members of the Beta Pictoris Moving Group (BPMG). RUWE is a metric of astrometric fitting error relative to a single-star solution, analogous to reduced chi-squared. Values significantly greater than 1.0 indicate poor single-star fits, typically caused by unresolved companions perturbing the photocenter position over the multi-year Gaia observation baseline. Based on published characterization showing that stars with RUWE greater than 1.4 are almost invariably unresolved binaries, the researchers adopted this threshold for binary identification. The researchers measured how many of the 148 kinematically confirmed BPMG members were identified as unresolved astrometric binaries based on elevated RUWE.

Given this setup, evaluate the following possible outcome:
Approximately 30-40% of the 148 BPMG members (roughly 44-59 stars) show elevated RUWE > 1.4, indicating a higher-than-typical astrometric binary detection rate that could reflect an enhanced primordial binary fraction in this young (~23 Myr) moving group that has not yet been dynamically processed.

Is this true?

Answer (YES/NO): NO